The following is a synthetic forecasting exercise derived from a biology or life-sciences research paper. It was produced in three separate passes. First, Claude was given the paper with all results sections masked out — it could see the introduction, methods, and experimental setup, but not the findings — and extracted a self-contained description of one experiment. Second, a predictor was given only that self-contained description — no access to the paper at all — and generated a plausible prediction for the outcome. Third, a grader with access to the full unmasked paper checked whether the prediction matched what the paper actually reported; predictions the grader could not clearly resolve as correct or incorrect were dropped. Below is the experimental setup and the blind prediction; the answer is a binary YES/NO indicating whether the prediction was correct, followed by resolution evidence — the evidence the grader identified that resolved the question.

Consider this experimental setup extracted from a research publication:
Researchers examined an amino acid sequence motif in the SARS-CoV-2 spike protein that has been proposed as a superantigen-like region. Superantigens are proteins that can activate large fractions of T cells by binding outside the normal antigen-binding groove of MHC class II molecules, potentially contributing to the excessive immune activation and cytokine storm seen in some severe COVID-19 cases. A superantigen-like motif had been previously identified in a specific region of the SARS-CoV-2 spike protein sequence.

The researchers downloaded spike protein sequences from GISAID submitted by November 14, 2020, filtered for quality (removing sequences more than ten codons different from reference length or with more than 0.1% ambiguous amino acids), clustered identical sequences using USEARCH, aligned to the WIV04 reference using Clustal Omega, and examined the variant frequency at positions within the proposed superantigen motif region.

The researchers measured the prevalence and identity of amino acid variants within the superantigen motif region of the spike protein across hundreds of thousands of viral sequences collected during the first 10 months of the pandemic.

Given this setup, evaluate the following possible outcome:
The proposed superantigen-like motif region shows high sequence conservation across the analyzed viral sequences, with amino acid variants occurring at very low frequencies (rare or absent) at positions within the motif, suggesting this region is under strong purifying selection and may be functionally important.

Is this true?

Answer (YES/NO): YES